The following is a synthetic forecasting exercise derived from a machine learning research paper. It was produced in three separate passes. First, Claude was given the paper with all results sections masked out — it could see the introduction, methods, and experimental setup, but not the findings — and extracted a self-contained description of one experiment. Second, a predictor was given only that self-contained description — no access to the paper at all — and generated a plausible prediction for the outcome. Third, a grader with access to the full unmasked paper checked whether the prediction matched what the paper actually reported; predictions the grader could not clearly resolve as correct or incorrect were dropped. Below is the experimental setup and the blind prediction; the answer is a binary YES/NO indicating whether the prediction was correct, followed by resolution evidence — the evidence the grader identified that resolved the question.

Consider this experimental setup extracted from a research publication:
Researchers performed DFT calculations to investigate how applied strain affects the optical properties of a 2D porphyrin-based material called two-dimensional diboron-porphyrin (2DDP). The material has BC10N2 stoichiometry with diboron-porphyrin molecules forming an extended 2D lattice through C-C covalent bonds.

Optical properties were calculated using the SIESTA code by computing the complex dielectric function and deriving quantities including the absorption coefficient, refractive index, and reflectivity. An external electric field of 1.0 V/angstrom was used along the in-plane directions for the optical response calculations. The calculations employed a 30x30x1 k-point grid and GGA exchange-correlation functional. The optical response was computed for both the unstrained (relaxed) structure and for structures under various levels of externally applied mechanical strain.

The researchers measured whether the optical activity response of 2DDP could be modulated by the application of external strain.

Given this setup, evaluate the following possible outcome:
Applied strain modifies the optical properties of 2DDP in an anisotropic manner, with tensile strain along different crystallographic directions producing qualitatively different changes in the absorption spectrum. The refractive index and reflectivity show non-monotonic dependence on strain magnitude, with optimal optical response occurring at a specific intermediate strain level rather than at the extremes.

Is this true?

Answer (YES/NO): NO